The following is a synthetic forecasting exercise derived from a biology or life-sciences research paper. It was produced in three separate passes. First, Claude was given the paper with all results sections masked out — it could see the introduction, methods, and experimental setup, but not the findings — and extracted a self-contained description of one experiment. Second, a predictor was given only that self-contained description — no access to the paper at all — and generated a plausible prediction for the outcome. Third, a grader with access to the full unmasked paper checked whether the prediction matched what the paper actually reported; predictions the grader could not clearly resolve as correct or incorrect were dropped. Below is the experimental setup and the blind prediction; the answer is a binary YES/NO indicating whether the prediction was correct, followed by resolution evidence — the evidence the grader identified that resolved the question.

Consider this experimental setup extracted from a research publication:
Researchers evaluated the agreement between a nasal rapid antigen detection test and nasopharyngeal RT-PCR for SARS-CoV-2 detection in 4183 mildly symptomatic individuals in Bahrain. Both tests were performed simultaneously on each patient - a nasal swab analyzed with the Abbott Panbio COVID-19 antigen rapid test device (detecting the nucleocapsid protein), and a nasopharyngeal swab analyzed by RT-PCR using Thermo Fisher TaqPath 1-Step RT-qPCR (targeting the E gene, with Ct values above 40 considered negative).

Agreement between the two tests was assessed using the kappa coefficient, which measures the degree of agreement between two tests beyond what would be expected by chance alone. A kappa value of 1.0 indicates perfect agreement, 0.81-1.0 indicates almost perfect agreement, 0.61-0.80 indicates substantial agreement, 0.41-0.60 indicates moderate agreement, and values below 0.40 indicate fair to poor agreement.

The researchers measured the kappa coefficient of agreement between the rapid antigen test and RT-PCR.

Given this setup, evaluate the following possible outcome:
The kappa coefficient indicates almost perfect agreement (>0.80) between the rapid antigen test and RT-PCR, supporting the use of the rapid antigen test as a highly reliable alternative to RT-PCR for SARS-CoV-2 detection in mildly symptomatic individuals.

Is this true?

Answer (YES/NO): YES